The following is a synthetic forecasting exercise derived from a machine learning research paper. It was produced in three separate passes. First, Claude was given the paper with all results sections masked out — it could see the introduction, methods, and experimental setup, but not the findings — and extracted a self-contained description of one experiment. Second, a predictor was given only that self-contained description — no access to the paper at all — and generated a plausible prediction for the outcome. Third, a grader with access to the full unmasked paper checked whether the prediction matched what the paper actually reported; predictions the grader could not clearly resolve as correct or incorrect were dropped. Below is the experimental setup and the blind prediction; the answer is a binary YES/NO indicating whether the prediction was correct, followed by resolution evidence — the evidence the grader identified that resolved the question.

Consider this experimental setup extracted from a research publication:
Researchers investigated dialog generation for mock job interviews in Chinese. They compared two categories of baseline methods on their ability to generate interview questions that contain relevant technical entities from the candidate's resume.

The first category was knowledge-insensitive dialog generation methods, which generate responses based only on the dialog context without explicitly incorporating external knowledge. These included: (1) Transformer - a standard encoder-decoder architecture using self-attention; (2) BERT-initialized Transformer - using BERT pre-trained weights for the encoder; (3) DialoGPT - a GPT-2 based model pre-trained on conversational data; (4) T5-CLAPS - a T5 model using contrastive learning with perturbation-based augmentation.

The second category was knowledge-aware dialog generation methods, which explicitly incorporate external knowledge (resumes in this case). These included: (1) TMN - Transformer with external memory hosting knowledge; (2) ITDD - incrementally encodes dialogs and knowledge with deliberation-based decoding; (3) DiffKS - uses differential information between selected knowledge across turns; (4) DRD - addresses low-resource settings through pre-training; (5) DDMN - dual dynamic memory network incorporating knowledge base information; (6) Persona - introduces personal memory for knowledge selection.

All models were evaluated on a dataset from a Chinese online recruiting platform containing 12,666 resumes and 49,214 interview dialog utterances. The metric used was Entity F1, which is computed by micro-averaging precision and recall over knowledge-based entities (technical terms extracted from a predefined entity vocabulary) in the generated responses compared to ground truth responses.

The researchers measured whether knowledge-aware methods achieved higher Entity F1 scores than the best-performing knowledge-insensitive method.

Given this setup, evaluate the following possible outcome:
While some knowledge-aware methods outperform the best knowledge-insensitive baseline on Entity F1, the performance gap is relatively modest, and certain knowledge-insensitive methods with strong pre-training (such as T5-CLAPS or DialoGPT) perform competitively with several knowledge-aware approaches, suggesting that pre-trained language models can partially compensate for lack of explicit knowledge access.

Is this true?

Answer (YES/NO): YES